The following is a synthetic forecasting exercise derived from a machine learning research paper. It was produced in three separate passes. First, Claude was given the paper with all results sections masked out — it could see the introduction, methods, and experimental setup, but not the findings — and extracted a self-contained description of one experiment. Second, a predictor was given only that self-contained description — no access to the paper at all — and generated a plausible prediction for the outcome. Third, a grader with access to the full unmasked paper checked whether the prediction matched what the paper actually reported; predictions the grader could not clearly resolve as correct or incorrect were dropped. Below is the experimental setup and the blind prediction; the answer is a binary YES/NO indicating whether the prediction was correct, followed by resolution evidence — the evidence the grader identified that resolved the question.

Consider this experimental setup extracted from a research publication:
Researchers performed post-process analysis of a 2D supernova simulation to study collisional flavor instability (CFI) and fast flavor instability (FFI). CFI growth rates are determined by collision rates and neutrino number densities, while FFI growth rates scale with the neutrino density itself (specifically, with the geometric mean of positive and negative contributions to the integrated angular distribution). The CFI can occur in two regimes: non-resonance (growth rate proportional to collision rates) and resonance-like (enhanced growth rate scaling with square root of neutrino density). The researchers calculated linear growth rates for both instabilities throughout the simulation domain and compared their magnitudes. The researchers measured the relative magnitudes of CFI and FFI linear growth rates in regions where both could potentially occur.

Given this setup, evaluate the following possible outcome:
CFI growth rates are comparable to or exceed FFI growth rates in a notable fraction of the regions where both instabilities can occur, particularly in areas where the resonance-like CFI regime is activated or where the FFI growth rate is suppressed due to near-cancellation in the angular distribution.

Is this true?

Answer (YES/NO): NO